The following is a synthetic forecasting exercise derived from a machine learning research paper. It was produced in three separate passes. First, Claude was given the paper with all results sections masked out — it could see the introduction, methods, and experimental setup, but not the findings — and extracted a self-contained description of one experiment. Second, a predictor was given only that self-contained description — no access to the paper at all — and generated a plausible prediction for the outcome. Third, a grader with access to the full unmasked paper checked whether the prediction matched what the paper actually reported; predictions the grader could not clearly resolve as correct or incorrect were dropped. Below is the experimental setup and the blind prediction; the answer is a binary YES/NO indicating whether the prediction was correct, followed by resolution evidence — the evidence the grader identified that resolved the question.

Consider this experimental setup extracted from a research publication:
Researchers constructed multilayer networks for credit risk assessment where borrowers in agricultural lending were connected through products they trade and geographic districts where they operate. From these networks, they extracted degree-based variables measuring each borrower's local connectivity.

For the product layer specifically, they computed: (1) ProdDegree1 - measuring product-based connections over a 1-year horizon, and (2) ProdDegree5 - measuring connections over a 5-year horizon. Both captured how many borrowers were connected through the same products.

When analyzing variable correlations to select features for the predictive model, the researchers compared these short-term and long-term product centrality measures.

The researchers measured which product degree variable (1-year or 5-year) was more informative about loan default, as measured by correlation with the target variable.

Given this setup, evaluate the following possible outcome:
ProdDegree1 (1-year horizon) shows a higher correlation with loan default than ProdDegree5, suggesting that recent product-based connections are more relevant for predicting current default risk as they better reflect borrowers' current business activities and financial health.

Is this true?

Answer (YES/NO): NO